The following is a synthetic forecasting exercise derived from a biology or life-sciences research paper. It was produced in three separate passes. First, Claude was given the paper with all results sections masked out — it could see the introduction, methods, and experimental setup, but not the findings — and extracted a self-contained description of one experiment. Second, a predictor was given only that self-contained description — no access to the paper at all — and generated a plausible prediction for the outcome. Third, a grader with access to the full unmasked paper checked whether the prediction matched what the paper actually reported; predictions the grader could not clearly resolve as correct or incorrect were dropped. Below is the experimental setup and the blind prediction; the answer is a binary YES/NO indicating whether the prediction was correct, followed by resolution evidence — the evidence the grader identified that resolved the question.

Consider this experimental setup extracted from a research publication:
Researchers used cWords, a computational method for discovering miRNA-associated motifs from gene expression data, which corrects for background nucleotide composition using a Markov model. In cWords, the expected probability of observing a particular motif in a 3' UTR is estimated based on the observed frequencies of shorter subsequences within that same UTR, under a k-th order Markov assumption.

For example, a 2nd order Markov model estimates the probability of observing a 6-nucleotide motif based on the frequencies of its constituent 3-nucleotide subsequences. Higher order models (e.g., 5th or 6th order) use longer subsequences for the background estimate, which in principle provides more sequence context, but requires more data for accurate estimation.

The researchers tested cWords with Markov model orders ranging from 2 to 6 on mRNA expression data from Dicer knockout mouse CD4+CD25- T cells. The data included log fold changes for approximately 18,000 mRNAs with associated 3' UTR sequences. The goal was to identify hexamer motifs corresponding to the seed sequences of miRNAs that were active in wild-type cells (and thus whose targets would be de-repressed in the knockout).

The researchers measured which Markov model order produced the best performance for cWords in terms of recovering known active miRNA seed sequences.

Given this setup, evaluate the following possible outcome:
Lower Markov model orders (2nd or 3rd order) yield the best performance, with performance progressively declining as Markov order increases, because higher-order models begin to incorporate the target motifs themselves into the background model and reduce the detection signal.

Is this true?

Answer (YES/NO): NO